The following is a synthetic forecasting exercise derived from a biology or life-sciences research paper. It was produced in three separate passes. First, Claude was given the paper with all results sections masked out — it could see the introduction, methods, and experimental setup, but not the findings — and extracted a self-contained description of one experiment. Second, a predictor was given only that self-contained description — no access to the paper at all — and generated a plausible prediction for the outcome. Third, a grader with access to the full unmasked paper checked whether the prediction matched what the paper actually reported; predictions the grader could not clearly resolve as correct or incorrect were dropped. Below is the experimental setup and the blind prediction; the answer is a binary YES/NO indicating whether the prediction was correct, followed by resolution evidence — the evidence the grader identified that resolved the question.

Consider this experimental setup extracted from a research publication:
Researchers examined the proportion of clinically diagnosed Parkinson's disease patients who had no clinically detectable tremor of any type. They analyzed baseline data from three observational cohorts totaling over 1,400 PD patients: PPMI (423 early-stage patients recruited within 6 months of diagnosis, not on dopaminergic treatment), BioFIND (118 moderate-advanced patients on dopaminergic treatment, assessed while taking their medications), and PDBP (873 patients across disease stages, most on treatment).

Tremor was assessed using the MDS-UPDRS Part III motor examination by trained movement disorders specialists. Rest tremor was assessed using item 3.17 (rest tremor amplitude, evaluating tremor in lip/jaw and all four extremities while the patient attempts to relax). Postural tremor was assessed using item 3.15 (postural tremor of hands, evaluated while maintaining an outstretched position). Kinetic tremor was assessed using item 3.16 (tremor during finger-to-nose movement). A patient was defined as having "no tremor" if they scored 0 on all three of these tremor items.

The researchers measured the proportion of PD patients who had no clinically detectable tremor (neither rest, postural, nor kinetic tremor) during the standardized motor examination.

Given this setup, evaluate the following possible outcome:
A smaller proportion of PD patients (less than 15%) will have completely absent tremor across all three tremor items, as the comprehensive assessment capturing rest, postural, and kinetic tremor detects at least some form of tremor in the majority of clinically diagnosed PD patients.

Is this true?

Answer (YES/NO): NO